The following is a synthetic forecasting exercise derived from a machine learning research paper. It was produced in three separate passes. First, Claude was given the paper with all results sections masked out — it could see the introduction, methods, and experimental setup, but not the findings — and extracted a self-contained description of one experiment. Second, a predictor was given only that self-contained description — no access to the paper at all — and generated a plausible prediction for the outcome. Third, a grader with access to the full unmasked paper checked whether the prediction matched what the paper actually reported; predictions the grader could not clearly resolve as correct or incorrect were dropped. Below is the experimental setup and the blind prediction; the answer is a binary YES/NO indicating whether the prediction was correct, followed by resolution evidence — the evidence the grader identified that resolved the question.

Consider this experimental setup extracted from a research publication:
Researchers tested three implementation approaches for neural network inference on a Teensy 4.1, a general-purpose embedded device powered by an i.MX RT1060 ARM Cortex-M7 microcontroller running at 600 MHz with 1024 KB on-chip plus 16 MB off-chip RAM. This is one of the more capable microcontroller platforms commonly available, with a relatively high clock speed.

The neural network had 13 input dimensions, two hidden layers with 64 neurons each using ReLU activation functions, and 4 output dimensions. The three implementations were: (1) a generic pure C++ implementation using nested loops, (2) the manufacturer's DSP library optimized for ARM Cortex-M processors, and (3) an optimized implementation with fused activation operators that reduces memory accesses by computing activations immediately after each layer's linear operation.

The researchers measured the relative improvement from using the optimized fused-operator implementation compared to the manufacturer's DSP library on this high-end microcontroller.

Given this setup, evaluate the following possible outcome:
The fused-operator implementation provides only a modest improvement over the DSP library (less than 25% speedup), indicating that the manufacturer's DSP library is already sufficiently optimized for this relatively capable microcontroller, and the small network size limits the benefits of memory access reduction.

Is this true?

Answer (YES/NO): YES